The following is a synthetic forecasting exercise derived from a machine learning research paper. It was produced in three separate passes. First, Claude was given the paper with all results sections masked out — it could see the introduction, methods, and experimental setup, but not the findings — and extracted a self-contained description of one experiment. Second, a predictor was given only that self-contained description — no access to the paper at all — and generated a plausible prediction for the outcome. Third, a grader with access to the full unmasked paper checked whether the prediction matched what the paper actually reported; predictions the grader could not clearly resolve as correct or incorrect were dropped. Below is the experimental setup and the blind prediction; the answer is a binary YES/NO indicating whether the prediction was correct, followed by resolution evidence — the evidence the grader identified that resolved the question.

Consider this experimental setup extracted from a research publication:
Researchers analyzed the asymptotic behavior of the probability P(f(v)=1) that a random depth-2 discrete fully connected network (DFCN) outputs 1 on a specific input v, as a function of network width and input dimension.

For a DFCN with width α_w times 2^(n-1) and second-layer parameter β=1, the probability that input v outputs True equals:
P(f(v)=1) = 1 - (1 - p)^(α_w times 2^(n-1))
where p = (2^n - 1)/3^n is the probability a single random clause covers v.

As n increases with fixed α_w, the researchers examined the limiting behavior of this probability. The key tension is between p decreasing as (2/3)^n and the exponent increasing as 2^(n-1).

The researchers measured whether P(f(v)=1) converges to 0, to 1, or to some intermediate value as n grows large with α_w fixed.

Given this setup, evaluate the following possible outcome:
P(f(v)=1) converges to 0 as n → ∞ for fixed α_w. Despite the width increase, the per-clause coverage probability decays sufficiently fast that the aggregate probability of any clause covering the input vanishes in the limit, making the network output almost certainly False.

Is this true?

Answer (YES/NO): NO